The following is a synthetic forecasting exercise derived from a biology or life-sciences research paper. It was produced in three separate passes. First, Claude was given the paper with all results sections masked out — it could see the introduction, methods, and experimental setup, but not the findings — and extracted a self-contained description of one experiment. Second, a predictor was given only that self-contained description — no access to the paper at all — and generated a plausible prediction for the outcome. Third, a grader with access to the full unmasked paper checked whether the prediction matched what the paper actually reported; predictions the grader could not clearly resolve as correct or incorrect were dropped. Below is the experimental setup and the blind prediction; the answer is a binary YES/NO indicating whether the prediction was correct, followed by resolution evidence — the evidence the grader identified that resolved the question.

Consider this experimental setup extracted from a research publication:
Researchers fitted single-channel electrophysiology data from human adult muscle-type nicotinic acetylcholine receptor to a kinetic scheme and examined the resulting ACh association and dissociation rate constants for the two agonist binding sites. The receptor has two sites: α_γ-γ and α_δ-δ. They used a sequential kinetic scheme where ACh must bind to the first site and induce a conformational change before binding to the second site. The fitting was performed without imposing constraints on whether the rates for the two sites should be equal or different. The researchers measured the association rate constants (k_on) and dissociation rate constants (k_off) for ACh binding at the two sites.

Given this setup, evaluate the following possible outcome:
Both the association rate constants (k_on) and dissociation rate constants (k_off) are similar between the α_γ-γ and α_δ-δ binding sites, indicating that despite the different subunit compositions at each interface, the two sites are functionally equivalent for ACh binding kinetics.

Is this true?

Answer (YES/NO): NO